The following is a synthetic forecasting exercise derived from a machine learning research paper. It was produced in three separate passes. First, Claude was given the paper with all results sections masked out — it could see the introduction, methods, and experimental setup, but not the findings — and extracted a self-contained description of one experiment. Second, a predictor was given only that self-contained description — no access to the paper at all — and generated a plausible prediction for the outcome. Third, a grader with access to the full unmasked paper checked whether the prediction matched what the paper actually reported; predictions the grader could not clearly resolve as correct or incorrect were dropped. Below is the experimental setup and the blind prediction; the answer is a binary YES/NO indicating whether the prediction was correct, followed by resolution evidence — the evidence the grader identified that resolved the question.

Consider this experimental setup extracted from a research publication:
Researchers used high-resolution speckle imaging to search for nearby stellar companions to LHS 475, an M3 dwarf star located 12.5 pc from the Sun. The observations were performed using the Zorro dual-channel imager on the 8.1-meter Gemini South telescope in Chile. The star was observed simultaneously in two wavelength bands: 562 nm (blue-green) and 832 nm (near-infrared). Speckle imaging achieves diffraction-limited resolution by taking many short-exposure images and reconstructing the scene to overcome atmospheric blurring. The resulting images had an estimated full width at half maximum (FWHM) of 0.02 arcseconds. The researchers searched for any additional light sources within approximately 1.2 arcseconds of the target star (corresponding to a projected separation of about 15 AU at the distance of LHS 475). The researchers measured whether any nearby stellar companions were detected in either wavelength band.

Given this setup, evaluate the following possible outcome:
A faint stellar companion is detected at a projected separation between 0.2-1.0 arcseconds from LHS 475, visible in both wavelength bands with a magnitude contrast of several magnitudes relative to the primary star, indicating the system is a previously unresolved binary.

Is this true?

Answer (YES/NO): NO